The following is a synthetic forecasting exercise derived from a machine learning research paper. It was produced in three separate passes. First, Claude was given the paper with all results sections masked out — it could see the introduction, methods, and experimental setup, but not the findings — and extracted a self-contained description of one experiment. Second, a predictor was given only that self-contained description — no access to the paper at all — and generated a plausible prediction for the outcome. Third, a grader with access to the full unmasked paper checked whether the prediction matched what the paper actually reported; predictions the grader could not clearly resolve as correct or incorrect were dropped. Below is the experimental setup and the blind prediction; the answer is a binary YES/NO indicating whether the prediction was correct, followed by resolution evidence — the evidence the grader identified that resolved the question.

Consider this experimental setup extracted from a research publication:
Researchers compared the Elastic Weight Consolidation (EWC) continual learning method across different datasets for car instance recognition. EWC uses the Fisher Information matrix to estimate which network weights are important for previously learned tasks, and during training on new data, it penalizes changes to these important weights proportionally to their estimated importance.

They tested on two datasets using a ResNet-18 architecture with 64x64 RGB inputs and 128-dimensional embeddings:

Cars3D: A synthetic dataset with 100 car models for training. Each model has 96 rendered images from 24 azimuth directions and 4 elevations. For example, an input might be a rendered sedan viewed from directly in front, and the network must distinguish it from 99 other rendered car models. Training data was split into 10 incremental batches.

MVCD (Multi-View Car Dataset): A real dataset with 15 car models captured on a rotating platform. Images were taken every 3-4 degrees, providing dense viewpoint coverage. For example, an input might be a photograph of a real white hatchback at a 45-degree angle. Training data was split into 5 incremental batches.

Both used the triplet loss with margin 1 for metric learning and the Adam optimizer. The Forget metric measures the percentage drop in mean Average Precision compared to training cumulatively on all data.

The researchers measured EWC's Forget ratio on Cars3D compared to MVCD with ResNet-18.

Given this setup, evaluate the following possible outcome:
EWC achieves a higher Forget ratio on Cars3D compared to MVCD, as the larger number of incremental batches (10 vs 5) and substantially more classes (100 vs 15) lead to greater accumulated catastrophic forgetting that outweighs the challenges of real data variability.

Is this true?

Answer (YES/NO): YES